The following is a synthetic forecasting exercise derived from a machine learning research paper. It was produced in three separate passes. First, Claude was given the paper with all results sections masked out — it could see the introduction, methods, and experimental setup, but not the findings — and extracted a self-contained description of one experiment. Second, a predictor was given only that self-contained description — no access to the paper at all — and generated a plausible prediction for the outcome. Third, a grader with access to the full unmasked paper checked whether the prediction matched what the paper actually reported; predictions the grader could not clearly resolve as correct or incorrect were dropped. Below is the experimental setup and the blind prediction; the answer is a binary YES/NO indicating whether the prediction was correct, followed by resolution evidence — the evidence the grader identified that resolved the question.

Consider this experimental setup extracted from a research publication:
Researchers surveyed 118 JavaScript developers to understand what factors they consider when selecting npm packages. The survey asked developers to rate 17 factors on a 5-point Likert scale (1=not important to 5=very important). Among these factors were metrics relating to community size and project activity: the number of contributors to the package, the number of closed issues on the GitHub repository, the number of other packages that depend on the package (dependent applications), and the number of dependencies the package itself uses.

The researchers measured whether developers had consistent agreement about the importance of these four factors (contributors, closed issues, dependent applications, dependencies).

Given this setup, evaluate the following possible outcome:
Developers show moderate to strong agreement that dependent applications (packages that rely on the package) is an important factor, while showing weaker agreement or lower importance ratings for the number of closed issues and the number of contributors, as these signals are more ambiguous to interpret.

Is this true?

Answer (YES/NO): NO